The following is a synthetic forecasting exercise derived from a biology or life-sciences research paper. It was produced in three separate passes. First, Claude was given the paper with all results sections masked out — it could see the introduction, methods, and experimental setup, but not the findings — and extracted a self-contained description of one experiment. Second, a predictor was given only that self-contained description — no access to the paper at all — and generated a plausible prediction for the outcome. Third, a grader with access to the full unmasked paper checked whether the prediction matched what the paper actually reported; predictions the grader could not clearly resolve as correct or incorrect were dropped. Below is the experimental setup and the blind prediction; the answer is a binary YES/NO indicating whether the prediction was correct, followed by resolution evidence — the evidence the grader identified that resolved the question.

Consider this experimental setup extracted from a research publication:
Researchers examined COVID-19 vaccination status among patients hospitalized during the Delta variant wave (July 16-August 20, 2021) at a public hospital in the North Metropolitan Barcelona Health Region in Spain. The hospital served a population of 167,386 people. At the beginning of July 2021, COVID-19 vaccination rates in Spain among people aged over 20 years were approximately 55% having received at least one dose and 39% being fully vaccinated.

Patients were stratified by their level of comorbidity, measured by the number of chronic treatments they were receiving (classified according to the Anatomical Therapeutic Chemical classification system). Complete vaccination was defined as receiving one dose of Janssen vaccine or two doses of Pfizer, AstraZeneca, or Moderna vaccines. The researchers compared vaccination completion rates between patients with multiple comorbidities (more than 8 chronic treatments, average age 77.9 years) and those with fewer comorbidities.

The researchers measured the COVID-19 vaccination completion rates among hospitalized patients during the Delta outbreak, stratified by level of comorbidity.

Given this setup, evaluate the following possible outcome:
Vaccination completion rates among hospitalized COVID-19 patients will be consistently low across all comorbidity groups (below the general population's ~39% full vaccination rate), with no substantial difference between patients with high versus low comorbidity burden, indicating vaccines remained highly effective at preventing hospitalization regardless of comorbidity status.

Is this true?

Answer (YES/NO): NO